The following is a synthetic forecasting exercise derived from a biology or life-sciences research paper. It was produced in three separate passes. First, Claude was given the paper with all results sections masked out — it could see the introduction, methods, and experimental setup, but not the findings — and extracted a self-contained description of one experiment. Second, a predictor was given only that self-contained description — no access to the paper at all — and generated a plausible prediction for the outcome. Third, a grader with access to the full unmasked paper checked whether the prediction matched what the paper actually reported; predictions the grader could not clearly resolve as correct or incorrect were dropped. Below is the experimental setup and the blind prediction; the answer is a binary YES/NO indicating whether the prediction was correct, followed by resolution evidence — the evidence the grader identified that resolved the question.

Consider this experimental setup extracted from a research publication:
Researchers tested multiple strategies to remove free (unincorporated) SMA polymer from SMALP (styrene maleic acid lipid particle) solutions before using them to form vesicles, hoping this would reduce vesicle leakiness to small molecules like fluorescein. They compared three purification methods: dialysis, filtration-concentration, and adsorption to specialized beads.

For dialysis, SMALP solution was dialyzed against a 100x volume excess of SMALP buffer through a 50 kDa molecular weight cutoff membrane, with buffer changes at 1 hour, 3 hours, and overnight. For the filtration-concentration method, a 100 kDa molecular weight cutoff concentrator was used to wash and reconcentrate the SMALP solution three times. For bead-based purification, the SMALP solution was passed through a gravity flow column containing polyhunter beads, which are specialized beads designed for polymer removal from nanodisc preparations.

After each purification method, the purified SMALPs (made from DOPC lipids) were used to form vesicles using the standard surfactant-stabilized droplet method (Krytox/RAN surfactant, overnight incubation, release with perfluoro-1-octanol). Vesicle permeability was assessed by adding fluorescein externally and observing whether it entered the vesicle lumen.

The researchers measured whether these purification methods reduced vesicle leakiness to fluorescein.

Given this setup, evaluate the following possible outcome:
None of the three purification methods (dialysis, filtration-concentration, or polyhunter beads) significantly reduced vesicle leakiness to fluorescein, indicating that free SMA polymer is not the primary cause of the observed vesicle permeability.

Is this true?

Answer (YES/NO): YES